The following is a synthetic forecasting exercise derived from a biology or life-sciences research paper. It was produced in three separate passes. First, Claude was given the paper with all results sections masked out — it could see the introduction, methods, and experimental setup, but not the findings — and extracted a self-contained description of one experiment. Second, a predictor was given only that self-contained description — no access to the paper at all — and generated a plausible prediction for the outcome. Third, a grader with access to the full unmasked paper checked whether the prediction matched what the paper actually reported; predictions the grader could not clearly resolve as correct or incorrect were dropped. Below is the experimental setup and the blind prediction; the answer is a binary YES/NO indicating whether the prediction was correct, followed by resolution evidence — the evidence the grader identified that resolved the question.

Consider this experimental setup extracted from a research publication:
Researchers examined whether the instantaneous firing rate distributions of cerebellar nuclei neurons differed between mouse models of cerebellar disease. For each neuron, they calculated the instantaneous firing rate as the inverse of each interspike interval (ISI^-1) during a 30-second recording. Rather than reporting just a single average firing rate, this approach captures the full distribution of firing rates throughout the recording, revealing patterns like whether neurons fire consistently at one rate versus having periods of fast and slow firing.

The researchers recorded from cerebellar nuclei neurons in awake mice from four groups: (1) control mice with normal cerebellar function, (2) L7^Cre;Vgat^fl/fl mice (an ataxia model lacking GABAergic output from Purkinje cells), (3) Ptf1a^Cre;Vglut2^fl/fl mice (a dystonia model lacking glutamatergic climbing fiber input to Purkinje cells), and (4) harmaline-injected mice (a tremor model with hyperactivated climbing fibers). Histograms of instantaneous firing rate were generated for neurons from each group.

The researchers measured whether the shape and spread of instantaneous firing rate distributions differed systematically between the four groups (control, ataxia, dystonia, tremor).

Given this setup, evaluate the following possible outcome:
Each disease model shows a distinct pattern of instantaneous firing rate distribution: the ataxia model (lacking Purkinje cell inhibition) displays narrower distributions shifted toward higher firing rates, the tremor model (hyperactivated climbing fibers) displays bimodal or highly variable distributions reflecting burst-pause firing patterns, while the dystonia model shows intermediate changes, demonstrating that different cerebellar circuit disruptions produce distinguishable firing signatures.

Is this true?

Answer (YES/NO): NO